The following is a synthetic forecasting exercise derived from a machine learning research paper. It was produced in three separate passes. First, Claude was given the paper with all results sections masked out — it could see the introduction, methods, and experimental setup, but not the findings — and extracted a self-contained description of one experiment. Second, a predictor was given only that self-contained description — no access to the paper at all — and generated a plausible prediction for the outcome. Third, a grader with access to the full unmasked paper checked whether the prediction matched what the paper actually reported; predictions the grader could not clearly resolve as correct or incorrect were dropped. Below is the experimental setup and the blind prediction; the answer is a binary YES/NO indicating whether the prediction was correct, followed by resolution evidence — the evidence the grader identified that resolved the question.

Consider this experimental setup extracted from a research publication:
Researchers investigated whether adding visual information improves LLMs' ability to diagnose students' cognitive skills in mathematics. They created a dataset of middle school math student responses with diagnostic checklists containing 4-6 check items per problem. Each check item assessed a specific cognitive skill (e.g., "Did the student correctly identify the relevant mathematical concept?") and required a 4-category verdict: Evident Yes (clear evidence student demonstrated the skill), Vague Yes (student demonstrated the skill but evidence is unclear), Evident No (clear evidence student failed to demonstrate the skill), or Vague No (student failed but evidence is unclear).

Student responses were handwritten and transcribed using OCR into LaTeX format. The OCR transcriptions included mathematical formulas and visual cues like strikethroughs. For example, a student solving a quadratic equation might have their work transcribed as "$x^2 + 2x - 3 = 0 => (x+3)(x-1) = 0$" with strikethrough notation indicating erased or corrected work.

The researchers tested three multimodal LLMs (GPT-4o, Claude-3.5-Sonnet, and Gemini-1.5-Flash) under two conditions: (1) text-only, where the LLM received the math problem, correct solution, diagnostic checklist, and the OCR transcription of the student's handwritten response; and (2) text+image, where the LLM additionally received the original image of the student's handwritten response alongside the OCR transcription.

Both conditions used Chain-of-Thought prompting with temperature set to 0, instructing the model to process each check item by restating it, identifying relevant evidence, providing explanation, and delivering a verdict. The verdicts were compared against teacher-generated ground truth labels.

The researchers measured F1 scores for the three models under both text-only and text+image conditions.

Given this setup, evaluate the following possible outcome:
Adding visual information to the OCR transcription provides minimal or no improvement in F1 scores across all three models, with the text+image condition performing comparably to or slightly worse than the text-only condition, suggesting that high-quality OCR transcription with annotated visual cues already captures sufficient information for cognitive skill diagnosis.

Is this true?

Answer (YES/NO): NO